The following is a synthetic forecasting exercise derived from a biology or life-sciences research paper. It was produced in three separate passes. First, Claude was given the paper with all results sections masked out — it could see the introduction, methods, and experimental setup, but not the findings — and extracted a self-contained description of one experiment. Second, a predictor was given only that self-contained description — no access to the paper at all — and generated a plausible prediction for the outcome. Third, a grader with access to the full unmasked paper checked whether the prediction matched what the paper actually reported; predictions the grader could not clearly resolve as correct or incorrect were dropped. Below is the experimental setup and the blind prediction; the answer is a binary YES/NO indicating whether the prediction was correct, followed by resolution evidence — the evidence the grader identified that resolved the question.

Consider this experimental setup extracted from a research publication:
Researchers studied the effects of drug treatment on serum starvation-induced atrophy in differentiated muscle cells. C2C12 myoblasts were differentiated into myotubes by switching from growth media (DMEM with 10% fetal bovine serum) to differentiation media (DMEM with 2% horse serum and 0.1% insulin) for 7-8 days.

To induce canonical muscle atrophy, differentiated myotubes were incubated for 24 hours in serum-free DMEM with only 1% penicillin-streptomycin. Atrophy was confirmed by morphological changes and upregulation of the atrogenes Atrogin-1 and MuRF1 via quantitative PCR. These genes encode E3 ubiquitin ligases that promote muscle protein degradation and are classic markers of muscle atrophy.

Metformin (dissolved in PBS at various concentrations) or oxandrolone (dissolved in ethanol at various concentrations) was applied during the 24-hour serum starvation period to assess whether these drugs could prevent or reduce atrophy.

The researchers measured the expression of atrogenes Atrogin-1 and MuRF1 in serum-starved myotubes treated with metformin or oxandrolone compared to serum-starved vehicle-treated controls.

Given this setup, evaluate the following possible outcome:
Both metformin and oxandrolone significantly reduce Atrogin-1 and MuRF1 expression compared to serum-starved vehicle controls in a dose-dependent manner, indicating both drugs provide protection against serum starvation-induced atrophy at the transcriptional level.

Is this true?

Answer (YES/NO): NO